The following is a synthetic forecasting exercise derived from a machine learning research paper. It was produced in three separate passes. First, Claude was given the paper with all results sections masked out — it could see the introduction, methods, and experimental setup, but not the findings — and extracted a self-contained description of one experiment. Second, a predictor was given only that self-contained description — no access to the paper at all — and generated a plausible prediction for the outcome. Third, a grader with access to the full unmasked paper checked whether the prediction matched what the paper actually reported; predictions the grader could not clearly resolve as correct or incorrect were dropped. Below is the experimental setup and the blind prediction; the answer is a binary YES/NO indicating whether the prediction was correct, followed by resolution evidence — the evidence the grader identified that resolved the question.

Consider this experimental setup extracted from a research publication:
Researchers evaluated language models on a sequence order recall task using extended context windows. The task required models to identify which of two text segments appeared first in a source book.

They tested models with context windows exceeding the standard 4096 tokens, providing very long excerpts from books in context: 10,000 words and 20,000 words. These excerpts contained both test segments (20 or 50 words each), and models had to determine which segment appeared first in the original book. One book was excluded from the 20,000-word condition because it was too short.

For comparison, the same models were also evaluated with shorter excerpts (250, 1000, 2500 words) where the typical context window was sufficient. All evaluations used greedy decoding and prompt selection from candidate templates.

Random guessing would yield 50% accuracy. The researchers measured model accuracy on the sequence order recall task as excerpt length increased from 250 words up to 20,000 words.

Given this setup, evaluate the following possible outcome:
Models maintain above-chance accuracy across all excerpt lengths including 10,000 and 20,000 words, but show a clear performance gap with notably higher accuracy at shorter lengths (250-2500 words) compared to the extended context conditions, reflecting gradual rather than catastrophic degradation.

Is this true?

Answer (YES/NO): YES